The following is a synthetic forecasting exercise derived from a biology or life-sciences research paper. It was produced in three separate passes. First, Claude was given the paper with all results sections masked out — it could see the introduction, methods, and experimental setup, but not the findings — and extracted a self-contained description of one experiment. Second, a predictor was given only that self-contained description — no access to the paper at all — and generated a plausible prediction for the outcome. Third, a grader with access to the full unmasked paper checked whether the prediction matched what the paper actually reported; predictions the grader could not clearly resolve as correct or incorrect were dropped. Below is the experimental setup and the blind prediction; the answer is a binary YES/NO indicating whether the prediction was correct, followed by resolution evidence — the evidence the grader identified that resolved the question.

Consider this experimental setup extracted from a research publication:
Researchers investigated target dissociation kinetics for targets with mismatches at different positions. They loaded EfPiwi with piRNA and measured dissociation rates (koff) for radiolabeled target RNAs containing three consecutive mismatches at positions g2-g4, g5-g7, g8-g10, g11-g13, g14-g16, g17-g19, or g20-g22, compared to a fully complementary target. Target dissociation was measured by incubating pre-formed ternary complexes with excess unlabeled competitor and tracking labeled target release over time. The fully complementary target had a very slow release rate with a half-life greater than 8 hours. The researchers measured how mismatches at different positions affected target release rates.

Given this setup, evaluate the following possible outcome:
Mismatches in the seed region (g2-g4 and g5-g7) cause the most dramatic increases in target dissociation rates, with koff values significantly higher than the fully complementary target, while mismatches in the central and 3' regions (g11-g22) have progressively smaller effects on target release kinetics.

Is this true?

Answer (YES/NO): NO